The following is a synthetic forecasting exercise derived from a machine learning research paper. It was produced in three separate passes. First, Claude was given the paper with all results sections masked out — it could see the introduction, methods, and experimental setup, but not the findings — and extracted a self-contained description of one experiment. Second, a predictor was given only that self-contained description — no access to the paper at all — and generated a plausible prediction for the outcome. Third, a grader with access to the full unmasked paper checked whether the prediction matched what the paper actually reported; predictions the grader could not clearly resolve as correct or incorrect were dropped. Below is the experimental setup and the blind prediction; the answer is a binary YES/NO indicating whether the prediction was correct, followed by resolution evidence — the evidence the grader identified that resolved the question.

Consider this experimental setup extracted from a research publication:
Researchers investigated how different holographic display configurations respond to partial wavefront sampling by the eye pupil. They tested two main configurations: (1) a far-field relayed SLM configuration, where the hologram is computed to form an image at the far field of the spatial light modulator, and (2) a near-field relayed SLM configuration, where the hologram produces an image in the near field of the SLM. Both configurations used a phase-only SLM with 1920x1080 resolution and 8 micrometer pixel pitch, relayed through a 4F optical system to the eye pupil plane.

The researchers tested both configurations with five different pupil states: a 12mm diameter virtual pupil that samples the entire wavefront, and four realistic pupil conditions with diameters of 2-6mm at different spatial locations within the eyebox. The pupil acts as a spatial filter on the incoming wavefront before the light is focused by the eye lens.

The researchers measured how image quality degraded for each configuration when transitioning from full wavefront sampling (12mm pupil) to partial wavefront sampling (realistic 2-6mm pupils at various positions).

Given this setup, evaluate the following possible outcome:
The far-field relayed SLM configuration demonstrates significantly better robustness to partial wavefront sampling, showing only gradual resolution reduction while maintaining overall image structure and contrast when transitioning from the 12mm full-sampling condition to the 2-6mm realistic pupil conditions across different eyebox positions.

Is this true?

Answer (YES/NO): NO